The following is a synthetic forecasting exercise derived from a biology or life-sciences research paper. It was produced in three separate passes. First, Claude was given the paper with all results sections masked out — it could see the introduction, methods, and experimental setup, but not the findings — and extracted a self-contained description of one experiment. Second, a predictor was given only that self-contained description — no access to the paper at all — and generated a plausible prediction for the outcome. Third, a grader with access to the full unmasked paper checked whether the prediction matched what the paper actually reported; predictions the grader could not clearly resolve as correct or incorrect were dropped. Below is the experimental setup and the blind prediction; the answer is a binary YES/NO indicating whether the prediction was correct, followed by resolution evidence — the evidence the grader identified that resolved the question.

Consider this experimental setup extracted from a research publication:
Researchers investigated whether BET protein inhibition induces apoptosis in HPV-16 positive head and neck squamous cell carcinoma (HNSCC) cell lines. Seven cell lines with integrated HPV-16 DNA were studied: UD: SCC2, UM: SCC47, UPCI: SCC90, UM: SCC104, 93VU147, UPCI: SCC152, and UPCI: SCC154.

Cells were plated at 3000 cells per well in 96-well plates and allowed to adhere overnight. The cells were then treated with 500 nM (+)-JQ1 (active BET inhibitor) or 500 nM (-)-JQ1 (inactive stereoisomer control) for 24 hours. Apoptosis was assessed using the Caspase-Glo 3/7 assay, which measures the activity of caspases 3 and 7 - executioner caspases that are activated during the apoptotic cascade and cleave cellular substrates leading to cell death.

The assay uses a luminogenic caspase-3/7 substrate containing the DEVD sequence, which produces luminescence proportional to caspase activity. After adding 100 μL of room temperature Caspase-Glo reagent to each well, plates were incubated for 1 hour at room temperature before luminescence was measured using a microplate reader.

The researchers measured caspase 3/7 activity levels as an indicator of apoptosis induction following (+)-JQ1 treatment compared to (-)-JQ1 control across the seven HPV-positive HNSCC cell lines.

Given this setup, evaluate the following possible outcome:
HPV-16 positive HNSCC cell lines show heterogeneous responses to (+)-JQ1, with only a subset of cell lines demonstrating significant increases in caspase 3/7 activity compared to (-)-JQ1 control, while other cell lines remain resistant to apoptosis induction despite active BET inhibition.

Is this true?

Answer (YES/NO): NO